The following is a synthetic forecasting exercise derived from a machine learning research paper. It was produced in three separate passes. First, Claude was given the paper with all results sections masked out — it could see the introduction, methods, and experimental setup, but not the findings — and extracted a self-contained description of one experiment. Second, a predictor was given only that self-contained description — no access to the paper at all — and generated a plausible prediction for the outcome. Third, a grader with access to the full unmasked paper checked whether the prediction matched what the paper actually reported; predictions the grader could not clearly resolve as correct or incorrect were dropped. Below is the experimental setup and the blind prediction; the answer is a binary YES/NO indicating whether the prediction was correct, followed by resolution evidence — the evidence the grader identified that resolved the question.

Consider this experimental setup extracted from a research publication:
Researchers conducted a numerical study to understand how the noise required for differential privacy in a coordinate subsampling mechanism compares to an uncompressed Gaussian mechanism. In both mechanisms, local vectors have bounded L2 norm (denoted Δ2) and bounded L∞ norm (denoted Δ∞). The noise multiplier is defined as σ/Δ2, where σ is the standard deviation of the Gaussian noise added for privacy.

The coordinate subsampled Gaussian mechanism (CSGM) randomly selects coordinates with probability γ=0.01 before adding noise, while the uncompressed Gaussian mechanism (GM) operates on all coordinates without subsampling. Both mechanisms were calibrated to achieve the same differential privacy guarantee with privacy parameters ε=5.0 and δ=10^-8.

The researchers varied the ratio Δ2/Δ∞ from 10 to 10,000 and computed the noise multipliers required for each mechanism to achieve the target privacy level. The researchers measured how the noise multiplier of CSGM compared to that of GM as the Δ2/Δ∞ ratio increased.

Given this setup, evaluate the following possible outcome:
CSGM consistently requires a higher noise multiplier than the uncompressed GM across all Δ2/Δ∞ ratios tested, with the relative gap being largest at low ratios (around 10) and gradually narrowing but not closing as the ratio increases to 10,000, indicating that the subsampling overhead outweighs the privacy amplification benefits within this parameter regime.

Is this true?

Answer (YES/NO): NO